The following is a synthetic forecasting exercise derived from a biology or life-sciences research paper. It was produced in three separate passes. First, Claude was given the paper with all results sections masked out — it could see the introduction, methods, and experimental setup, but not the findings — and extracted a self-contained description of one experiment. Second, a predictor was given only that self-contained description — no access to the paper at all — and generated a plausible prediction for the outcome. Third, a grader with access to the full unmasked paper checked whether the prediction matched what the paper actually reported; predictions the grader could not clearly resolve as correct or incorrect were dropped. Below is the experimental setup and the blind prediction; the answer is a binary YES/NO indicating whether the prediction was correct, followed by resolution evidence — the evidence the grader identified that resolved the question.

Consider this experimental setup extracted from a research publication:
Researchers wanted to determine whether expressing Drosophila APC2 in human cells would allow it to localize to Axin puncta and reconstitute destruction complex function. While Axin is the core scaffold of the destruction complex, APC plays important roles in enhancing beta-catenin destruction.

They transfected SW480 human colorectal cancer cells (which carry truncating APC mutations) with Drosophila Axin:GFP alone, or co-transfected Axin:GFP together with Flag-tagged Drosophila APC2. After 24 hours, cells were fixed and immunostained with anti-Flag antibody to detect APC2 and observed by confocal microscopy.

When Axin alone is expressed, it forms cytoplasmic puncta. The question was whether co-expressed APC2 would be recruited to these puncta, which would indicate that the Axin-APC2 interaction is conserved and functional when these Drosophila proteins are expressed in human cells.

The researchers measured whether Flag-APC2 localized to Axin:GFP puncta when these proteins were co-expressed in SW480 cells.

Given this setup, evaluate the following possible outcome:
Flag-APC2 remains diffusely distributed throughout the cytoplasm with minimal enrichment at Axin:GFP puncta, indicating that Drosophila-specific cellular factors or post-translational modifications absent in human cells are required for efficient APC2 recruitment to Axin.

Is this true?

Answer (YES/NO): NO